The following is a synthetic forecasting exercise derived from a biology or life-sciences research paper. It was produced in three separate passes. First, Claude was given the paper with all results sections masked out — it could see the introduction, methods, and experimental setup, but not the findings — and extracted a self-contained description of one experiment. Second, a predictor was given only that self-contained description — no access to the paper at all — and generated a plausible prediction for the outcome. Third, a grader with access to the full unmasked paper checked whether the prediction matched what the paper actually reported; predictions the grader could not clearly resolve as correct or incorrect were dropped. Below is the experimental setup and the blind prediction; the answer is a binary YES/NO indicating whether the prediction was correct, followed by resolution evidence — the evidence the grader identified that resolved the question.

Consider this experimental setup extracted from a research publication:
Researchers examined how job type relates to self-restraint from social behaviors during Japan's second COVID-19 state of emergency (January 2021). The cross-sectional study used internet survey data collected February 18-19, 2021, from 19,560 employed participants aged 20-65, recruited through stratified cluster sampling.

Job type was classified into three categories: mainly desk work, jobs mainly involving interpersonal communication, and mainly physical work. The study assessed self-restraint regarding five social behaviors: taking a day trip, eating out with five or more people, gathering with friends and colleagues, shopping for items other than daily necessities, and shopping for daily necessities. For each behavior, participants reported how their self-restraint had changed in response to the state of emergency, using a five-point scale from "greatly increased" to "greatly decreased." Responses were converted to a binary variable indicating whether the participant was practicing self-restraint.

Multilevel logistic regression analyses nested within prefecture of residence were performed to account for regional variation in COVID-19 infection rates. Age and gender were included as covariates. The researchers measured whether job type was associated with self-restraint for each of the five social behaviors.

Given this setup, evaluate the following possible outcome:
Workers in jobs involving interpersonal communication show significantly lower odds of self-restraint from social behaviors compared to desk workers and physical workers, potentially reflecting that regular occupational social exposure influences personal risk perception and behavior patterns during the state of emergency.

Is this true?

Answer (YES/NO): NO